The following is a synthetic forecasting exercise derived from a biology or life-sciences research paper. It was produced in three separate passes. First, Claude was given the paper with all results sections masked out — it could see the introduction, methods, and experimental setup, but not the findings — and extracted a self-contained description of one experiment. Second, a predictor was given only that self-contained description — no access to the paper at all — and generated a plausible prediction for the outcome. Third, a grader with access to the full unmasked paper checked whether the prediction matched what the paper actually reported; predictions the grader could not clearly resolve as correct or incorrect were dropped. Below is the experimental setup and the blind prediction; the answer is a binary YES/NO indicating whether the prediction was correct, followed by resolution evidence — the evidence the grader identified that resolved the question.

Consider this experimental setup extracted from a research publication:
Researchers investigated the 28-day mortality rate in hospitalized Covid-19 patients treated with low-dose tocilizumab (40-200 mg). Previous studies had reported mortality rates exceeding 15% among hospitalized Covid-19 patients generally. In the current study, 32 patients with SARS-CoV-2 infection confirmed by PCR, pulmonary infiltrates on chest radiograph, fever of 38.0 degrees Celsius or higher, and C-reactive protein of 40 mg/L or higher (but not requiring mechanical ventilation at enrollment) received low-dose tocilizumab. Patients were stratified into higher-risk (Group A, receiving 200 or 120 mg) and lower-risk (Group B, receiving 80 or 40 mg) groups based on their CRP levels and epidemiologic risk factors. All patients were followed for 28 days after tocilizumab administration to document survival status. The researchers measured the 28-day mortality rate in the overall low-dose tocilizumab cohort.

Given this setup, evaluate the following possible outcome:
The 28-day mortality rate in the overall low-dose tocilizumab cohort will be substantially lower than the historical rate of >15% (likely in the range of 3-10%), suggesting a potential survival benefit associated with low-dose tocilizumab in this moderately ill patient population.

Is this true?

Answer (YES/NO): NO